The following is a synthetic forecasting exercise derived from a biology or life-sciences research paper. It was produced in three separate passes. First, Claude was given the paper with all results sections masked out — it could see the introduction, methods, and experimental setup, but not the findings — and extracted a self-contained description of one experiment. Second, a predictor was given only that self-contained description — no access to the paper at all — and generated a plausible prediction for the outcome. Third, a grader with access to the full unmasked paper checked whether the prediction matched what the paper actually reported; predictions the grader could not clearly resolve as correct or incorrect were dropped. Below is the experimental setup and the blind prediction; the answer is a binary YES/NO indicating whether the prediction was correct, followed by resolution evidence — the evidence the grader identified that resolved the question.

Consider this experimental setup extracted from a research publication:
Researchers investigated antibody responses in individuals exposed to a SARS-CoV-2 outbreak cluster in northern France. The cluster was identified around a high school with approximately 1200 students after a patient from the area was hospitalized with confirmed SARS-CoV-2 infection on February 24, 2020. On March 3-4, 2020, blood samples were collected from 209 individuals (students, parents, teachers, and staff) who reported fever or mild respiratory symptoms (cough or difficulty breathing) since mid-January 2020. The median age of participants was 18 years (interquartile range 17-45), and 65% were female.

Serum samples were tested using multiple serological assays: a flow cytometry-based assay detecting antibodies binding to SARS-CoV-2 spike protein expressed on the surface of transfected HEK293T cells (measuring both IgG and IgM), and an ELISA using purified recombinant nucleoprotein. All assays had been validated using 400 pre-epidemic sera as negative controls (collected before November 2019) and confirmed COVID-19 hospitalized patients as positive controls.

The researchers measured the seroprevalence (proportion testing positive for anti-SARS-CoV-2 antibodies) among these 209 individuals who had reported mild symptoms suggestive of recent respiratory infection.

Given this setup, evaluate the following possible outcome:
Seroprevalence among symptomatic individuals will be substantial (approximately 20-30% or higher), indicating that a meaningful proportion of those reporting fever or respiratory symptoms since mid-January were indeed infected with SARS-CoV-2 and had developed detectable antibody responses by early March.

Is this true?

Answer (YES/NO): YES